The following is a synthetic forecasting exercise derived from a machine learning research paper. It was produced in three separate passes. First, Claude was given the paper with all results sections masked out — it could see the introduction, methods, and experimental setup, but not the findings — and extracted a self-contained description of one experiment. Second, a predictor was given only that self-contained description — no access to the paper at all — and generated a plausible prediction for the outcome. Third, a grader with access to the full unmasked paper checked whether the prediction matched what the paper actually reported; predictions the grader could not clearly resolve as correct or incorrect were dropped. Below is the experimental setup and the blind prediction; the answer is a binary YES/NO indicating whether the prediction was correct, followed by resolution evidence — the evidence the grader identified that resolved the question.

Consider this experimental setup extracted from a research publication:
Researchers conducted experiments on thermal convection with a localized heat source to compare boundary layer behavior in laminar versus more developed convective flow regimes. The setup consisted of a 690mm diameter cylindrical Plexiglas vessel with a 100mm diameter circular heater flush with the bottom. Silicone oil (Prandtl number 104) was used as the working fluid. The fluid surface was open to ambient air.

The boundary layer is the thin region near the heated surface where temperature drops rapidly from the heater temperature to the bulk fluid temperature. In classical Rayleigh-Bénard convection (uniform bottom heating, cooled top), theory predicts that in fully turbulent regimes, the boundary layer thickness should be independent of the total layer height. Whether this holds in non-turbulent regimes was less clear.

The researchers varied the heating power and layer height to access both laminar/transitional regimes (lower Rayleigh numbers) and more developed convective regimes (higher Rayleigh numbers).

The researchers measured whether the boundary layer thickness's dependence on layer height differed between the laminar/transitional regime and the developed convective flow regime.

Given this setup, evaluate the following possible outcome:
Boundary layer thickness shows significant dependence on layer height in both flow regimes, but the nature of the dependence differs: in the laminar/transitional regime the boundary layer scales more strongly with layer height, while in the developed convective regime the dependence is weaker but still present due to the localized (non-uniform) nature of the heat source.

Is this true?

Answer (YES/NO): NO